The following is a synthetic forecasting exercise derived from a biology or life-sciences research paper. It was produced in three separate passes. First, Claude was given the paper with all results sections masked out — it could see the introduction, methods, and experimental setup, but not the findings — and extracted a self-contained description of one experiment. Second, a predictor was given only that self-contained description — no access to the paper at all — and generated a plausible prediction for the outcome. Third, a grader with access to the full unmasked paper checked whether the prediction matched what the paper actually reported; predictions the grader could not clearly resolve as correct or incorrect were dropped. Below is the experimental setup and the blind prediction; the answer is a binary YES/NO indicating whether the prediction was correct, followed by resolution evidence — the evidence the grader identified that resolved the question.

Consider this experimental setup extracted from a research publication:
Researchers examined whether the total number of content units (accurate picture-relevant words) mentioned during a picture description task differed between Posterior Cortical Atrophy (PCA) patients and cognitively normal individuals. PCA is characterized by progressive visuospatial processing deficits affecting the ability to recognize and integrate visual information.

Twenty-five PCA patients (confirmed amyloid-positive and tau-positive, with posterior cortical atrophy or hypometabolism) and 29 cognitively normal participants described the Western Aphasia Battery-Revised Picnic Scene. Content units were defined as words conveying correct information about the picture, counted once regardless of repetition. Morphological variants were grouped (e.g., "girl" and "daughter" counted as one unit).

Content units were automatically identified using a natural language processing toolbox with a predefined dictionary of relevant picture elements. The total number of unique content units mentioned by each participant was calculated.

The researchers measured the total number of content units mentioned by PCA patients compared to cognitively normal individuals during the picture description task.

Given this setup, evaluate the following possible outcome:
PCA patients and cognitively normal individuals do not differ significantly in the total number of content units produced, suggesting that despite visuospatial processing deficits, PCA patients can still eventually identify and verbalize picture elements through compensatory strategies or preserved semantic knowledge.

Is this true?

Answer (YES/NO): NO